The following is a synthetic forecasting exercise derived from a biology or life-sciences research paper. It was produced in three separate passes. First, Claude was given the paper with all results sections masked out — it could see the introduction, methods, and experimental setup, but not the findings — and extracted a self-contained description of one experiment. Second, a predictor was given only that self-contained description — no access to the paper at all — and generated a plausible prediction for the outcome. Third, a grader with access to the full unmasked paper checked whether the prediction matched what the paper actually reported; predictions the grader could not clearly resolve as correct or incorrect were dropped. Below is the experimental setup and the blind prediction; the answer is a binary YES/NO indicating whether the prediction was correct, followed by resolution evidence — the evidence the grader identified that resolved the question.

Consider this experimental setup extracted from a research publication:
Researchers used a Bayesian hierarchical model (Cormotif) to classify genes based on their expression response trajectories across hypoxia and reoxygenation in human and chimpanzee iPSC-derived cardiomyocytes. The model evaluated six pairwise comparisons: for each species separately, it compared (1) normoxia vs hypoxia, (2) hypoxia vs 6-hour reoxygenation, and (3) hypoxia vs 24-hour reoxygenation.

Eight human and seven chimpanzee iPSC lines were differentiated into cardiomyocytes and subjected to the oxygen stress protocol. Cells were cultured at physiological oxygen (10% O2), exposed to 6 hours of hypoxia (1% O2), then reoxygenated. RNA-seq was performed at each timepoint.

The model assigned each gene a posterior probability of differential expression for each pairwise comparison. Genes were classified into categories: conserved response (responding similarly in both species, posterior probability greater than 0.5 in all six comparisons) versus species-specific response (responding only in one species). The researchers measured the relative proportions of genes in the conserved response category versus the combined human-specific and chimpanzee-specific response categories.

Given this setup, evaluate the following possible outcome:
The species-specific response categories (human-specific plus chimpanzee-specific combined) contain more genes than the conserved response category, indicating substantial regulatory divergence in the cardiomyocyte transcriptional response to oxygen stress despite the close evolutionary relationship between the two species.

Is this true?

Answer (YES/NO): NO